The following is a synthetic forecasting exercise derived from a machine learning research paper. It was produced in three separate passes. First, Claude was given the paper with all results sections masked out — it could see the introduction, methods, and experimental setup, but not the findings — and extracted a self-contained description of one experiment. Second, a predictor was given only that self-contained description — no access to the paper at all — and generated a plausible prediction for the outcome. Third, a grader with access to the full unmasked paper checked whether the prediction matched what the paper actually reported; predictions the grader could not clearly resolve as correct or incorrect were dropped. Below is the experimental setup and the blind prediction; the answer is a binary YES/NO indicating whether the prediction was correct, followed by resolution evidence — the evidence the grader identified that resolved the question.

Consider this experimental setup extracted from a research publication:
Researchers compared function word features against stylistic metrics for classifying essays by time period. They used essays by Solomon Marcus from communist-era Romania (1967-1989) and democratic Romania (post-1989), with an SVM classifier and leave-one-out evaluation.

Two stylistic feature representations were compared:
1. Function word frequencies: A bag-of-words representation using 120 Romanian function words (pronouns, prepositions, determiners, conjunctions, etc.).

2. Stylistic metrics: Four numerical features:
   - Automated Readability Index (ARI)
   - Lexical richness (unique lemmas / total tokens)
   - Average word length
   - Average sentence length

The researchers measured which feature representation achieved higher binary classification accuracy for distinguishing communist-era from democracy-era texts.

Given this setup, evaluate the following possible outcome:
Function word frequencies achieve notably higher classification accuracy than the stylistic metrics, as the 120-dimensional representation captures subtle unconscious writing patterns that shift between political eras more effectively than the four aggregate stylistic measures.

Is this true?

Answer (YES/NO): NO